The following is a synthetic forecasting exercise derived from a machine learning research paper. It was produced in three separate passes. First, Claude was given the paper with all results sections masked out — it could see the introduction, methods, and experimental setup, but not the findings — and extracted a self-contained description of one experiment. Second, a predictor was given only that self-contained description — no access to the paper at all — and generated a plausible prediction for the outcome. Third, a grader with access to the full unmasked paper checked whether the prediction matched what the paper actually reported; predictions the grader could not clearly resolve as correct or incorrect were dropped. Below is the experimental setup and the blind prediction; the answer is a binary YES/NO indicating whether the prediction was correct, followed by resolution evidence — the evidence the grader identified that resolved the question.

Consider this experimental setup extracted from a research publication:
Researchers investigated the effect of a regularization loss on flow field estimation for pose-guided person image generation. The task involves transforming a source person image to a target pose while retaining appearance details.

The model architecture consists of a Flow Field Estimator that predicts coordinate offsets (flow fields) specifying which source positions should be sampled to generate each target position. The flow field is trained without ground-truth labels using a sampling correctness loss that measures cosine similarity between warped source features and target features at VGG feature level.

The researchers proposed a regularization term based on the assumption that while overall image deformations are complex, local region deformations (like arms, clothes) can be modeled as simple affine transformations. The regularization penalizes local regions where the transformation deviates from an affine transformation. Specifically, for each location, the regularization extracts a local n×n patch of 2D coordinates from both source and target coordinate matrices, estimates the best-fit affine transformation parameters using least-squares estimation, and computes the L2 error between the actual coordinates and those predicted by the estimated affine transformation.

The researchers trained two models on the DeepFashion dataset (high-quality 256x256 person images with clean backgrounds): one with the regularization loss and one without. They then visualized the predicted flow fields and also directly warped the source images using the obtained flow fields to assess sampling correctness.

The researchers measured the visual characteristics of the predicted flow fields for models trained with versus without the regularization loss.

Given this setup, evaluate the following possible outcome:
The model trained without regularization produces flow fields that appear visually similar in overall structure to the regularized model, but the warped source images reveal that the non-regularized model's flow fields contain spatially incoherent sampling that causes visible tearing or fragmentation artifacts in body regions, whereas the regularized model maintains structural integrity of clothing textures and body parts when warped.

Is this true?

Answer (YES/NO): NO